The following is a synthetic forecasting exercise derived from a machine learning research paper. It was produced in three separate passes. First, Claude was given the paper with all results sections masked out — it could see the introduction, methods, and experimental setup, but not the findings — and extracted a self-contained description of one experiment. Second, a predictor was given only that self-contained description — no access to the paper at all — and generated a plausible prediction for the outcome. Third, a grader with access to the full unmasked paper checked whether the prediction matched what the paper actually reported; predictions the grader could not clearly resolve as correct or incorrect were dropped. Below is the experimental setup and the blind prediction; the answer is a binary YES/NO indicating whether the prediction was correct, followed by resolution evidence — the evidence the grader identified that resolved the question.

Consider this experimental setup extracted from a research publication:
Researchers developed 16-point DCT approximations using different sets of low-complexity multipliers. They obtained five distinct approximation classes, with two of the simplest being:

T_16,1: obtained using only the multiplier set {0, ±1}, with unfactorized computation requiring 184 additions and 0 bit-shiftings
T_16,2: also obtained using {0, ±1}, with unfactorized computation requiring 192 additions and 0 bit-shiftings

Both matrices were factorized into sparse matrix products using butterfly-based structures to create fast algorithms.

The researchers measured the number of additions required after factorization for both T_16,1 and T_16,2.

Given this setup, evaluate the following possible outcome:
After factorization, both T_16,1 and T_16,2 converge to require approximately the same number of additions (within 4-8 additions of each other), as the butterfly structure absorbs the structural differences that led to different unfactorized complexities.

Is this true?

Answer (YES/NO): NO